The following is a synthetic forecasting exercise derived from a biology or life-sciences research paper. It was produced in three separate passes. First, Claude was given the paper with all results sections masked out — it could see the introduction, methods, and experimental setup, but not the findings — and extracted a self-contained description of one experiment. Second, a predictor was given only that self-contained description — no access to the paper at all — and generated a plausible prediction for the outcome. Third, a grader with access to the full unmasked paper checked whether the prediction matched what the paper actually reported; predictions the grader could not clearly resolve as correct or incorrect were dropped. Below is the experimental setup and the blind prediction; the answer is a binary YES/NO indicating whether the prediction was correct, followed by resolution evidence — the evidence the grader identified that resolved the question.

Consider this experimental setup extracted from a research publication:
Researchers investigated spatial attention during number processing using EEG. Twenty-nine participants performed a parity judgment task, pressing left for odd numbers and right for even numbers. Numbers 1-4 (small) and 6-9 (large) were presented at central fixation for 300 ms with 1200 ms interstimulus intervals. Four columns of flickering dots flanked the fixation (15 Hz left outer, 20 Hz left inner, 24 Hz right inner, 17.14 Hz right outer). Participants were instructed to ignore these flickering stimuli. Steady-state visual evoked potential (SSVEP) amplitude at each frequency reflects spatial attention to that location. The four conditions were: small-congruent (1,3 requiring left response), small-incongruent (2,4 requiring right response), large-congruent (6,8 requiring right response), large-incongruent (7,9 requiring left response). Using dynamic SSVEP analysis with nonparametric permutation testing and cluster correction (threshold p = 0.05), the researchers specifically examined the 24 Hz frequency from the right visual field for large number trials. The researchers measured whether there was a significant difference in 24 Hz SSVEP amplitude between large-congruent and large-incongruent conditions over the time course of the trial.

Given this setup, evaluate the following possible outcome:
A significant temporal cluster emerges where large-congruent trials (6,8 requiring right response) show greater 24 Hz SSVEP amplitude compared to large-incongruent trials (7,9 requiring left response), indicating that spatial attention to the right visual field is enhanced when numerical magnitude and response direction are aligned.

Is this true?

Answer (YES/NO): NO